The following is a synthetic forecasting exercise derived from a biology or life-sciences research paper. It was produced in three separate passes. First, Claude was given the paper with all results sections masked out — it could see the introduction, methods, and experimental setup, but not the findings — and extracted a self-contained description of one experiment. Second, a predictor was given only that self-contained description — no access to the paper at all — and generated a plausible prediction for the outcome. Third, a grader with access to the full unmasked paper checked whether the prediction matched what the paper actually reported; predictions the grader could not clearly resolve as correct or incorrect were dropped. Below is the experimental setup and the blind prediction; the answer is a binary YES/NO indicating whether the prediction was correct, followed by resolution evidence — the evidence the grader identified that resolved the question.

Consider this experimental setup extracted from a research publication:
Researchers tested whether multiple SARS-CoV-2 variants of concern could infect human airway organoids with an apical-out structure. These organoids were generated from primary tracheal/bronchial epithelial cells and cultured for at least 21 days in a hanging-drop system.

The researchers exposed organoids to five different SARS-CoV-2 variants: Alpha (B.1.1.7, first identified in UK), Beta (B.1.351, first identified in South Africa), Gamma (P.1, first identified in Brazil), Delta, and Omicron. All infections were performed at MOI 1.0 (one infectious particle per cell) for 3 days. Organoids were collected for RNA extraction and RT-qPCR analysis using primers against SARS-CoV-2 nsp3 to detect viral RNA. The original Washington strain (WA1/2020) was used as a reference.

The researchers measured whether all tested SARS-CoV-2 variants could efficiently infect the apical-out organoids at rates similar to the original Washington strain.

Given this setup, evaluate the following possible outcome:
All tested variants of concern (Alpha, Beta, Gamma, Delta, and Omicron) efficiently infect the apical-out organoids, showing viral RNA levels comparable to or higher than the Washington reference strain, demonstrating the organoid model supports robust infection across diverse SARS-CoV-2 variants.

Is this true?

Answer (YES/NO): NO